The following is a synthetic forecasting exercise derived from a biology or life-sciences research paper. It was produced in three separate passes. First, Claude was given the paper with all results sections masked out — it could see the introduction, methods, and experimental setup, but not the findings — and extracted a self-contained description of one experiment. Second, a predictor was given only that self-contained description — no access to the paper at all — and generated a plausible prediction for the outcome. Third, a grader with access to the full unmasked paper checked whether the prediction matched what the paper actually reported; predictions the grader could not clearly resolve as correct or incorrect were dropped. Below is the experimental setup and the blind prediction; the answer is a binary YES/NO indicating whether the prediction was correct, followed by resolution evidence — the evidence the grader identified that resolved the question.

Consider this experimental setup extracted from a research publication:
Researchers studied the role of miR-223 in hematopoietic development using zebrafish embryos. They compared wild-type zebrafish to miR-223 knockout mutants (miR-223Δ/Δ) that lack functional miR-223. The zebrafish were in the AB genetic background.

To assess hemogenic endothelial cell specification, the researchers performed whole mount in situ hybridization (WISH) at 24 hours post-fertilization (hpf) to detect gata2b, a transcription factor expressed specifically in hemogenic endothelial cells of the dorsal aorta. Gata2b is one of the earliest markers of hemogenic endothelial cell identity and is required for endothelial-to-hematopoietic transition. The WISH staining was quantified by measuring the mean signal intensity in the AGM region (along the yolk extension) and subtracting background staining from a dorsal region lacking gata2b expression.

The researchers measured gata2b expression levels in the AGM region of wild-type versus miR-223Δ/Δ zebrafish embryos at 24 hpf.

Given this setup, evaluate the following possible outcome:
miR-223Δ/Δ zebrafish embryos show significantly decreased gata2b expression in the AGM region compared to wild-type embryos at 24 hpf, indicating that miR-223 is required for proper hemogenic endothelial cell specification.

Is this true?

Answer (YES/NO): NO